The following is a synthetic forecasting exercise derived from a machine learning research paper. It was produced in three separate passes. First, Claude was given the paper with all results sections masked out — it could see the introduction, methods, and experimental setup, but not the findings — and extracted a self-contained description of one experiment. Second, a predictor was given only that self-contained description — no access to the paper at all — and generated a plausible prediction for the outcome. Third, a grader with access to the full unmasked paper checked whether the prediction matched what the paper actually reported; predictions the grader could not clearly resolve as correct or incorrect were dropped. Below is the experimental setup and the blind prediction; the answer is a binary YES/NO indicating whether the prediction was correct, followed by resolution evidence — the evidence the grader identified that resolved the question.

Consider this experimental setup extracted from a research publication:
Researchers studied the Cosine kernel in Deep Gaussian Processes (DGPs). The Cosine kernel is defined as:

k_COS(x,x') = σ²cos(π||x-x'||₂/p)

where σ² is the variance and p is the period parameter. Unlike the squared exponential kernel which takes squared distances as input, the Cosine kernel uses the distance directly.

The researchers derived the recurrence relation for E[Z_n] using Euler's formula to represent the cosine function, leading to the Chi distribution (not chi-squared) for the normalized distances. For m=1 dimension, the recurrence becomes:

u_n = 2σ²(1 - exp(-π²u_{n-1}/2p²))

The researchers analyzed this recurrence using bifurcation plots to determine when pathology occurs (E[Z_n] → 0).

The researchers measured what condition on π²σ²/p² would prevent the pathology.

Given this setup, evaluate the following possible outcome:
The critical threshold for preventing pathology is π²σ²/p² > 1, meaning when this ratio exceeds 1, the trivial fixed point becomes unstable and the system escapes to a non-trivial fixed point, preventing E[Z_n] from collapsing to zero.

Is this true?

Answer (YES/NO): YES